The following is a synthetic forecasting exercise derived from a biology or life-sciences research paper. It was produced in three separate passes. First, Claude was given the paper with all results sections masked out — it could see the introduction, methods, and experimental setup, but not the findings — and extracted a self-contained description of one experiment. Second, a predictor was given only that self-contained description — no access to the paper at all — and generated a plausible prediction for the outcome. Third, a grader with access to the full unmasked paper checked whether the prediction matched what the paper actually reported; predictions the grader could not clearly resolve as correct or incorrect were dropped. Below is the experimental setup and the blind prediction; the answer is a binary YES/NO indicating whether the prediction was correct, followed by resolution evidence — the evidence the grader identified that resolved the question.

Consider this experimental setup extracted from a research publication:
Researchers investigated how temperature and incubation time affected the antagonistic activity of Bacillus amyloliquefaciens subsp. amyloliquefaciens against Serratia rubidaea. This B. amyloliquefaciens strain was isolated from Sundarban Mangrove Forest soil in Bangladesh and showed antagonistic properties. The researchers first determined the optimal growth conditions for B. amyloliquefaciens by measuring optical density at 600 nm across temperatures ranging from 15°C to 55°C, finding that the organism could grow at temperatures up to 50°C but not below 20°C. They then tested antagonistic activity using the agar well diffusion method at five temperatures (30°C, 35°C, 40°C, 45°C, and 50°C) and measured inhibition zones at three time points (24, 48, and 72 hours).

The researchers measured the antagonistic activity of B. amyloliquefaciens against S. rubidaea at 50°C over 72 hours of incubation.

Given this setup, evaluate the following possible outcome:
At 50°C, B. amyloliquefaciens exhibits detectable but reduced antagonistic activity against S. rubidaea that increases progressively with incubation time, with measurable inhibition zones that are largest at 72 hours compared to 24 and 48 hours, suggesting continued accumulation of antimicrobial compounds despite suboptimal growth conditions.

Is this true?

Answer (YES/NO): NO